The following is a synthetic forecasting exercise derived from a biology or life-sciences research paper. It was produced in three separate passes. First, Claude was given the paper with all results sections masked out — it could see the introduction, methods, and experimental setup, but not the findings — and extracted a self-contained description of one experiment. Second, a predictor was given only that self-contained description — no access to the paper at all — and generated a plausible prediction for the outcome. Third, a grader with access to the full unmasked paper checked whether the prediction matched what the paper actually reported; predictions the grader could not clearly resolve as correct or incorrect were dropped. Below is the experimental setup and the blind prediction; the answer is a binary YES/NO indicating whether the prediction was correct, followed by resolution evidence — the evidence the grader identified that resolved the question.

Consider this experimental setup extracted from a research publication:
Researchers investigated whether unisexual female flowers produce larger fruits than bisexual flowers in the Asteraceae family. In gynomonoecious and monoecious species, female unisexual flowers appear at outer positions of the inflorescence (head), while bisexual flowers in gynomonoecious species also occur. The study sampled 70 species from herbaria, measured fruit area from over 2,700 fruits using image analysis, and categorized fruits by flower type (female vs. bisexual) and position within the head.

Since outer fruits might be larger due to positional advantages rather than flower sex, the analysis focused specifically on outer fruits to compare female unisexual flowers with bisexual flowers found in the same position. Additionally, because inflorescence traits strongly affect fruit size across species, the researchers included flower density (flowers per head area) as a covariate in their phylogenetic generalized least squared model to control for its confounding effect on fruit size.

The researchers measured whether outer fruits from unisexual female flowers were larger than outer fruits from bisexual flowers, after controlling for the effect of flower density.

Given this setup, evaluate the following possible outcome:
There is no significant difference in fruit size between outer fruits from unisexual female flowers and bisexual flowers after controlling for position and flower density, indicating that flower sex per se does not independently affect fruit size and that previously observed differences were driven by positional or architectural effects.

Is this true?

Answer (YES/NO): NO